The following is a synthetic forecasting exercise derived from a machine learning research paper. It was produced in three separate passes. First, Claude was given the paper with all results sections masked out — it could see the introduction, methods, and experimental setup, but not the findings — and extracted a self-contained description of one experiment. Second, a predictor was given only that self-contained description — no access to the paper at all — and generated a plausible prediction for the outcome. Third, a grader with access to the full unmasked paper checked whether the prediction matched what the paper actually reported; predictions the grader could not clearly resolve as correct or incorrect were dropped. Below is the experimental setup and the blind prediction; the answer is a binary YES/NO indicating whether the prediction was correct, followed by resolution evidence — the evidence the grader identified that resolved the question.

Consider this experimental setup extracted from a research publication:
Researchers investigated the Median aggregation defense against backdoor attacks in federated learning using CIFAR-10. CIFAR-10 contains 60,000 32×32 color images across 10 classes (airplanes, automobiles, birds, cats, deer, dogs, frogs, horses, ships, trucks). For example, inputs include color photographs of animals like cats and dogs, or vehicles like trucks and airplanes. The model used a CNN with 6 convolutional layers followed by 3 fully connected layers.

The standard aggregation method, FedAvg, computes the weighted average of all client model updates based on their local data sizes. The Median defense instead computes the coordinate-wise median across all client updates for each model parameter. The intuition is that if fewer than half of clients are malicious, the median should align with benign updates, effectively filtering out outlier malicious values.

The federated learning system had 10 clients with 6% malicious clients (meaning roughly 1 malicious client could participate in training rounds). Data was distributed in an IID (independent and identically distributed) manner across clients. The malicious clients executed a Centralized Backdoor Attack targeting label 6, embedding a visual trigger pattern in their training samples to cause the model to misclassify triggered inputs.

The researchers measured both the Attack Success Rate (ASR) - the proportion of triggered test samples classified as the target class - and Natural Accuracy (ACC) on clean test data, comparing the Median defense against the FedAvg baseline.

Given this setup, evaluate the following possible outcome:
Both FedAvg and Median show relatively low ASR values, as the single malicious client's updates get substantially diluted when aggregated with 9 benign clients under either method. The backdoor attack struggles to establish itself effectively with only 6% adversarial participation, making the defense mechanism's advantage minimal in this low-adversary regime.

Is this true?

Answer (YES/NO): NO